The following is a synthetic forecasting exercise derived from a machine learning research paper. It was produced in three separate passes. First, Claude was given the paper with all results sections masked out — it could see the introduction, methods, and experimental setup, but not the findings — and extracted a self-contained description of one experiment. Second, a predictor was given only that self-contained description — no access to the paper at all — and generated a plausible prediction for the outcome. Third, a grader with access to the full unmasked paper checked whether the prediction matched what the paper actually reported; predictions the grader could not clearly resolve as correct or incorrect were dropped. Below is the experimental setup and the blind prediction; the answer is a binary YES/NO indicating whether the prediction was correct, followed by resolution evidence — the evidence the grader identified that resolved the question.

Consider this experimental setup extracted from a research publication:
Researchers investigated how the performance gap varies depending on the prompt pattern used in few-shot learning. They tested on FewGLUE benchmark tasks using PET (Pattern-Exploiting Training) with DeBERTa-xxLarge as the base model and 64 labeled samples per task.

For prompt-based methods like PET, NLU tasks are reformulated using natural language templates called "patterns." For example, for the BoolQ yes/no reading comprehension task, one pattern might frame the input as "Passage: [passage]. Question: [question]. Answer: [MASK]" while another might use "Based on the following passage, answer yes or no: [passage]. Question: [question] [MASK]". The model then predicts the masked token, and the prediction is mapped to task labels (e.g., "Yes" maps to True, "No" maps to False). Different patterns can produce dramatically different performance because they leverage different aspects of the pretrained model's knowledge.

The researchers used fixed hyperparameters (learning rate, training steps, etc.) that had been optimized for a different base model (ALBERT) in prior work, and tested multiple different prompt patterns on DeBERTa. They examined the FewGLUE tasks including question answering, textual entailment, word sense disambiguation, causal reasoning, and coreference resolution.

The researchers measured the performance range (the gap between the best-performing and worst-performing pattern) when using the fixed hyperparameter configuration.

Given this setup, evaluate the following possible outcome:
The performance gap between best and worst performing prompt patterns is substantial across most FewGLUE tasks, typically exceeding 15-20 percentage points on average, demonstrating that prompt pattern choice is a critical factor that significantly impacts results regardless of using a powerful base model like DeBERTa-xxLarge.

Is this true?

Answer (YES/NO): NO